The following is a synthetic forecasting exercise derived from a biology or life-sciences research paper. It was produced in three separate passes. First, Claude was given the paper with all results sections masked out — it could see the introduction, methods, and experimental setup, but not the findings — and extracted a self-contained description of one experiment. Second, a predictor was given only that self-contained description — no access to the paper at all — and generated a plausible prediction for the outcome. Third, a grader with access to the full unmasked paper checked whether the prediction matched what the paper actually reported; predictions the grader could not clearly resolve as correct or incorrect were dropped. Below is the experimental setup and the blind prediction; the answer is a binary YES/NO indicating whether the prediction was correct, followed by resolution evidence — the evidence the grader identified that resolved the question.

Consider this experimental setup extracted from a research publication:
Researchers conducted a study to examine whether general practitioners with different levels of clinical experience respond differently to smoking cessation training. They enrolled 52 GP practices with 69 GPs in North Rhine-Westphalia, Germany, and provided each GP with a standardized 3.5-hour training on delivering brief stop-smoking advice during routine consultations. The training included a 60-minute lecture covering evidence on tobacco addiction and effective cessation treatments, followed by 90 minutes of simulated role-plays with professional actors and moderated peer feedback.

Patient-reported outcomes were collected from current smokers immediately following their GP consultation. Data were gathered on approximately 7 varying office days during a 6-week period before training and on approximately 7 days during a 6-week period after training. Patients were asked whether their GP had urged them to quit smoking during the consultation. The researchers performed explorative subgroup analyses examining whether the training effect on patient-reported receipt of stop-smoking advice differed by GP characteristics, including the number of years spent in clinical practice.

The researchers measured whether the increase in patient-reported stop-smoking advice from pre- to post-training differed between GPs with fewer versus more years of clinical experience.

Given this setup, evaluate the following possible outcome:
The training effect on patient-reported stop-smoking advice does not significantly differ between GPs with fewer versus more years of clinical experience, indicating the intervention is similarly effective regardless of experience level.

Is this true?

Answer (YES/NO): NO